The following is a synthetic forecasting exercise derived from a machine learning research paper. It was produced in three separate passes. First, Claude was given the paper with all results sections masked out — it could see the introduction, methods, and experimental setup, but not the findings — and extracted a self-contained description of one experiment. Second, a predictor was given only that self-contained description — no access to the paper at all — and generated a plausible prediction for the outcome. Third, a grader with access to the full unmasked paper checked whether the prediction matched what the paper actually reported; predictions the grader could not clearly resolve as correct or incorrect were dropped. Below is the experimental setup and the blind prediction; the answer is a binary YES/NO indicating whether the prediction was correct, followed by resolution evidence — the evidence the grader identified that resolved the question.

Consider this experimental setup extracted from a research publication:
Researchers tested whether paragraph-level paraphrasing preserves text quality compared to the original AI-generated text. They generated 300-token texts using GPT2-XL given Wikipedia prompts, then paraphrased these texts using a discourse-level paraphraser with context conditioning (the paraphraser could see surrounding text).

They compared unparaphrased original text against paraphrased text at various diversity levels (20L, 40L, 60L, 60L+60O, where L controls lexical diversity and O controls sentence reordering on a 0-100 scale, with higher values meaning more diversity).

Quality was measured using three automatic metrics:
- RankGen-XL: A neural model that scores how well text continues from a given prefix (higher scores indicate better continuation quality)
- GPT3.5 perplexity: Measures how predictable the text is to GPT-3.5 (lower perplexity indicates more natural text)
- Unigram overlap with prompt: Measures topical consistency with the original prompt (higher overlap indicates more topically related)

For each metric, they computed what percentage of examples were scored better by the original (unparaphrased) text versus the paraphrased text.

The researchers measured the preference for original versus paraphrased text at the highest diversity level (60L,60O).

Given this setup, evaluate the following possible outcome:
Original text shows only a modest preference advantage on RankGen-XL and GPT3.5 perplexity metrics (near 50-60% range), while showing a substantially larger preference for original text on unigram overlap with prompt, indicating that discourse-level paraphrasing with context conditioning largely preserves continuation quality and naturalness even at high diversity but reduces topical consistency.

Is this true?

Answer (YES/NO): NO